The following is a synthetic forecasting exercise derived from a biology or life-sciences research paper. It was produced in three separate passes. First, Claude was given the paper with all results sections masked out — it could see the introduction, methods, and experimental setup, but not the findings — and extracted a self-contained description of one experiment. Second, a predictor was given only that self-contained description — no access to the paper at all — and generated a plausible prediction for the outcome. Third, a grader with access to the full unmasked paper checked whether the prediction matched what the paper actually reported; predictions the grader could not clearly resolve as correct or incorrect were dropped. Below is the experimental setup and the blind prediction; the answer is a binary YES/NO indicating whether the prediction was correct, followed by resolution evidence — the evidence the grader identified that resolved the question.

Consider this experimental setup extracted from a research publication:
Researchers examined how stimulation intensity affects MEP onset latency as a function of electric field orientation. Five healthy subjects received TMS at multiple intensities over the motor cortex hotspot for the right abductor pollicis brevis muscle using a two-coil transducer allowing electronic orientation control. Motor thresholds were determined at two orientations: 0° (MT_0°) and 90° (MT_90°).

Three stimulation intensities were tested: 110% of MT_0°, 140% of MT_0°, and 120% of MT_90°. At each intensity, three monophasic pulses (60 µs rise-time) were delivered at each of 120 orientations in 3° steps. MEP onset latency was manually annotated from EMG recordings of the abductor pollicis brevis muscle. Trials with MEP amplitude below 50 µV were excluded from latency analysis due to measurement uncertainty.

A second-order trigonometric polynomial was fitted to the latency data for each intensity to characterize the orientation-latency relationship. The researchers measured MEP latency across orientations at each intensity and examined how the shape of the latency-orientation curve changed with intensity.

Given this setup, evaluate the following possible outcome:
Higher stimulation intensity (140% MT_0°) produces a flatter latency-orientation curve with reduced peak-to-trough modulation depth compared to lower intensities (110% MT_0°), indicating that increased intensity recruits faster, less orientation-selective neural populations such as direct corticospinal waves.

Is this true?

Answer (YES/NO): NO